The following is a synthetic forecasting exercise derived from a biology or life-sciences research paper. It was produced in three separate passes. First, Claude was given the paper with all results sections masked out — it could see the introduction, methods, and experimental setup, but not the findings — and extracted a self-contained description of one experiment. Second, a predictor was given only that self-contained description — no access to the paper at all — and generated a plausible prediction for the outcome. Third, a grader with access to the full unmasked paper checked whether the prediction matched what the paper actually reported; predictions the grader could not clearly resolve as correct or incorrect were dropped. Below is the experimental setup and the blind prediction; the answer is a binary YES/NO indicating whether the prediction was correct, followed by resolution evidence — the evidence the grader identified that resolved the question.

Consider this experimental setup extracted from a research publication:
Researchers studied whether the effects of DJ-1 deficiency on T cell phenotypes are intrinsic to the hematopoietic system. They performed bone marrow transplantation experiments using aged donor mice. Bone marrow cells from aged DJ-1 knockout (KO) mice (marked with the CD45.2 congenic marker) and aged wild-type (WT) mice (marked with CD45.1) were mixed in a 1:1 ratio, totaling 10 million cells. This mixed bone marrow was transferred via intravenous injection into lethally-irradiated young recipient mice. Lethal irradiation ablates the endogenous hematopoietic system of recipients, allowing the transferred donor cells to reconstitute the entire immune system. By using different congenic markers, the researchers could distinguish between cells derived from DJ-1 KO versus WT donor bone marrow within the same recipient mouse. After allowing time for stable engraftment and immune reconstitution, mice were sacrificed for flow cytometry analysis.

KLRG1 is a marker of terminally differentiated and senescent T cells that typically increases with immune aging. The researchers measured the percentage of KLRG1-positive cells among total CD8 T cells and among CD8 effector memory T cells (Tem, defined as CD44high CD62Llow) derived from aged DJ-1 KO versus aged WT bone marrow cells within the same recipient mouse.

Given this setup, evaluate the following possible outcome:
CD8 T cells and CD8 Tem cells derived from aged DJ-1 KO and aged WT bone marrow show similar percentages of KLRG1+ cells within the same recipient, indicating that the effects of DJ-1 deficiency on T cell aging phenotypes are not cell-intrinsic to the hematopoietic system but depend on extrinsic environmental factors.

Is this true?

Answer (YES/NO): NO